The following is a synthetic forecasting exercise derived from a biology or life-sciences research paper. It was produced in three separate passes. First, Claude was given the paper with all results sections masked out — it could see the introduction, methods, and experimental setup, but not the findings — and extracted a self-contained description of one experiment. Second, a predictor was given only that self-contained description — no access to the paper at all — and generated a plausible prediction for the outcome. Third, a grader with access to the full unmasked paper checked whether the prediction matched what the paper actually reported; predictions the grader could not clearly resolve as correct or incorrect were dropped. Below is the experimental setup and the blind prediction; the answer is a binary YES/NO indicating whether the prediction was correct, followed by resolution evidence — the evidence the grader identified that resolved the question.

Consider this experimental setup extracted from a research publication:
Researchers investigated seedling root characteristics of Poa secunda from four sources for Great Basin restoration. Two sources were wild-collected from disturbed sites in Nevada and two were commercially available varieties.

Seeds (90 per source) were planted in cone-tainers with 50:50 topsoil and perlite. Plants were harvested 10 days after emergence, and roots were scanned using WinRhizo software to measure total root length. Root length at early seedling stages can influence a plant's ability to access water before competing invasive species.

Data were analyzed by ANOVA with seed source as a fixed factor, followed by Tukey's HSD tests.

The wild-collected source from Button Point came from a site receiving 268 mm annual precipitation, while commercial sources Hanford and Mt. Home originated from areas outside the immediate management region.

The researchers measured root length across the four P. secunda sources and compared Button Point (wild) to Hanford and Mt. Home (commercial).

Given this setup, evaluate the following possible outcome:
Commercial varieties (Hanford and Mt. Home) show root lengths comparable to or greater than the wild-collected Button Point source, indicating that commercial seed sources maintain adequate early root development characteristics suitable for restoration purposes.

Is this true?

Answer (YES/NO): NO